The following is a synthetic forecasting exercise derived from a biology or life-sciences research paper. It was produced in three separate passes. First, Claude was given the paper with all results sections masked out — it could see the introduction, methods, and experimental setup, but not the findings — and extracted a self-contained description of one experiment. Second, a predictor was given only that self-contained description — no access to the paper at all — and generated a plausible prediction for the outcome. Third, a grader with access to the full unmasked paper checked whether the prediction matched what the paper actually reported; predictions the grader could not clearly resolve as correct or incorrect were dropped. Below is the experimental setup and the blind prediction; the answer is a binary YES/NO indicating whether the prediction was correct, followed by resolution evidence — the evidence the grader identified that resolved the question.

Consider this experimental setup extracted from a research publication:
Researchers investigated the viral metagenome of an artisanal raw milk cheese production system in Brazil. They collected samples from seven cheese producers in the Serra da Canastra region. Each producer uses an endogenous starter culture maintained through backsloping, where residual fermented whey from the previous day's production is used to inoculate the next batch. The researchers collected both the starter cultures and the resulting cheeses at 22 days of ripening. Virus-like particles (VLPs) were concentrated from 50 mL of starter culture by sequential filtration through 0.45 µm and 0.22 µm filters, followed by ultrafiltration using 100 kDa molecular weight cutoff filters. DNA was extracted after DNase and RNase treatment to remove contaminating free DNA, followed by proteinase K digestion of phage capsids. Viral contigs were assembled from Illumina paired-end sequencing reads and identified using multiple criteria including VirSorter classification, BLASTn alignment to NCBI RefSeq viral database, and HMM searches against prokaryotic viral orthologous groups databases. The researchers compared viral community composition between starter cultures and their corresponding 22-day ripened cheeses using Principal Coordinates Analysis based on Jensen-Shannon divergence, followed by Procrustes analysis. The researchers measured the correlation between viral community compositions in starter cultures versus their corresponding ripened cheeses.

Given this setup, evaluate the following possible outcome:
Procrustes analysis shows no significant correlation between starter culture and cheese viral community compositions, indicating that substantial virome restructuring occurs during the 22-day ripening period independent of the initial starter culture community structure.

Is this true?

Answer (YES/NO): YES